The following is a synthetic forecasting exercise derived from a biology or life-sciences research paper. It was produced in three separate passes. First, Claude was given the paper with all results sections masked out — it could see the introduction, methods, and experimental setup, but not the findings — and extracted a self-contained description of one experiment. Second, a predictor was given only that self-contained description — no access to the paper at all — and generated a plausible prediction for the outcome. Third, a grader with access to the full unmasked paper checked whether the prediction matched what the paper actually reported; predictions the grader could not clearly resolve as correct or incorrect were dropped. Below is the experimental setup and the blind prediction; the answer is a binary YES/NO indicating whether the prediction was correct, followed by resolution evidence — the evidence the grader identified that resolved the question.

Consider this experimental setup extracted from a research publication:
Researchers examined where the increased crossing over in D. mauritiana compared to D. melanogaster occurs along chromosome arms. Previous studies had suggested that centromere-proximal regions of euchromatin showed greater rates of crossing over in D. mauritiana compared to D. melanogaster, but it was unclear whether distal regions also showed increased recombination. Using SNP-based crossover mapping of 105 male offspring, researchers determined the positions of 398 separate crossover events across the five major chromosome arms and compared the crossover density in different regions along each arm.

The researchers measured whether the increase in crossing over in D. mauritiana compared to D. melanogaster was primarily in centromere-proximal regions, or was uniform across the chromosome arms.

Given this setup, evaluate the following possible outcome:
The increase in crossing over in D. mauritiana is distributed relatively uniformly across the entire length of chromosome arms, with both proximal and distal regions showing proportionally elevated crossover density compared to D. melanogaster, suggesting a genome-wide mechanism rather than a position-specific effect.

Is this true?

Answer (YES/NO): NO